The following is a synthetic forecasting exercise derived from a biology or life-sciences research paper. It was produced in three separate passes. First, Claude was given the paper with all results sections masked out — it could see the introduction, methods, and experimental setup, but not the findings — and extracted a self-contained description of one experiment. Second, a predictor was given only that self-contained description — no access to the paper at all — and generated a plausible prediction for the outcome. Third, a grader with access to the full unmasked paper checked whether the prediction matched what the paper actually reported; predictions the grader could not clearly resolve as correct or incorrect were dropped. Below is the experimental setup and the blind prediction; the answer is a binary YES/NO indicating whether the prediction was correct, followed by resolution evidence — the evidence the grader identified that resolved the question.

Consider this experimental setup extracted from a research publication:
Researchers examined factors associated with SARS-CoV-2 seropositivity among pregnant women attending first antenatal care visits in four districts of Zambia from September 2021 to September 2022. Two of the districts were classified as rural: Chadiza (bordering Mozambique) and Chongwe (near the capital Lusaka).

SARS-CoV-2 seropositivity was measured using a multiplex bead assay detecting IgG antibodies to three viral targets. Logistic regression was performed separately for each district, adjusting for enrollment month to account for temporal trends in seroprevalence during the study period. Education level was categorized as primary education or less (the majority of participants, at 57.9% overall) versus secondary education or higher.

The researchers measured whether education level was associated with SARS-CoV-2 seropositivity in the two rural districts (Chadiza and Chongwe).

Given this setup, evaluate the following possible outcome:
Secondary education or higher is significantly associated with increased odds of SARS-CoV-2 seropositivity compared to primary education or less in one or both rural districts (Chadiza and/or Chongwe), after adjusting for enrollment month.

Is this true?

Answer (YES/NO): YES